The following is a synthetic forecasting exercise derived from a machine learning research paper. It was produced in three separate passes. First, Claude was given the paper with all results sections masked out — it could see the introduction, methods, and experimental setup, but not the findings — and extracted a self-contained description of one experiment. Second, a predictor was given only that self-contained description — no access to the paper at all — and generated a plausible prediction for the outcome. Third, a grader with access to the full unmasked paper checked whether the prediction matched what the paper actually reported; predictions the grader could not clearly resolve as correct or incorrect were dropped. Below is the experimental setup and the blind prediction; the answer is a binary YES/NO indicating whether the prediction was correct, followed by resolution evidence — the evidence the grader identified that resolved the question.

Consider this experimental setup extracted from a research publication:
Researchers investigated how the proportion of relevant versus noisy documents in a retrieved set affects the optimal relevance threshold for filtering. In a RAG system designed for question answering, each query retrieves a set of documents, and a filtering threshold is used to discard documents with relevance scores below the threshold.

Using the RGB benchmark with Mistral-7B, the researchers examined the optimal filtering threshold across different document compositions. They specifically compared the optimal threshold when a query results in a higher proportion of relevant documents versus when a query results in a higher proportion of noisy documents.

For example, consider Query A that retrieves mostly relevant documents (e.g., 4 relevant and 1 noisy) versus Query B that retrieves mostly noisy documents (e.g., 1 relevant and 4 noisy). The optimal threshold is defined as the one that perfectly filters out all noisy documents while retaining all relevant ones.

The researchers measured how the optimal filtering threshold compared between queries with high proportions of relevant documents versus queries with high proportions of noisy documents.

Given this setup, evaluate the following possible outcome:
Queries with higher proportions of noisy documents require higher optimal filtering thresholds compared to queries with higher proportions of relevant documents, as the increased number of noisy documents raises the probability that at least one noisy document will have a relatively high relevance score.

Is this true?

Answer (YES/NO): NO